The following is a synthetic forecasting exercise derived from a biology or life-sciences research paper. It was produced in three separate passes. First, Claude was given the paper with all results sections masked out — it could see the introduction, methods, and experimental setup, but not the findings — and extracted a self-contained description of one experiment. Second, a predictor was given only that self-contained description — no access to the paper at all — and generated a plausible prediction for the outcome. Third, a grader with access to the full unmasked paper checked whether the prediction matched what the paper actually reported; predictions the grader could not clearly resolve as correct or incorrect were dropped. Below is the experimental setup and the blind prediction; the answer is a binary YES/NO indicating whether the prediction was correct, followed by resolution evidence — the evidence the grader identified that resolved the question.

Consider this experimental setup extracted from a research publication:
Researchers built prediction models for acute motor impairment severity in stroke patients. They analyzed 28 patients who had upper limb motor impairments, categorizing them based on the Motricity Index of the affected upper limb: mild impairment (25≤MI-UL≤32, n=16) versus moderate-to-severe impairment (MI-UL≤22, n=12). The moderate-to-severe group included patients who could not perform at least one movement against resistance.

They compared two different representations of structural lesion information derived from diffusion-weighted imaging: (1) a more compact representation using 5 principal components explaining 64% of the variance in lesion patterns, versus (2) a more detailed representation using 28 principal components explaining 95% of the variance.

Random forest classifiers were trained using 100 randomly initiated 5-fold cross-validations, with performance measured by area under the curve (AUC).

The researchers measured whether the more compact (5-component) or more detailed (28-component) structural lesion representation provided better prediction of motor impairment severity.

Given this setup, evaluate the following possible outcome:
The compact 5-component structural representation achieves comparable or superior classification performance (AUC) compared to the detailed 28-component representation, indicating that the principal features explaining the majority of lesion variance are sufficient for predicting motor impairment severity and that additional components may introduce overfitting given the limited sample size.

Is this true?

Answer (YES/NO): NO